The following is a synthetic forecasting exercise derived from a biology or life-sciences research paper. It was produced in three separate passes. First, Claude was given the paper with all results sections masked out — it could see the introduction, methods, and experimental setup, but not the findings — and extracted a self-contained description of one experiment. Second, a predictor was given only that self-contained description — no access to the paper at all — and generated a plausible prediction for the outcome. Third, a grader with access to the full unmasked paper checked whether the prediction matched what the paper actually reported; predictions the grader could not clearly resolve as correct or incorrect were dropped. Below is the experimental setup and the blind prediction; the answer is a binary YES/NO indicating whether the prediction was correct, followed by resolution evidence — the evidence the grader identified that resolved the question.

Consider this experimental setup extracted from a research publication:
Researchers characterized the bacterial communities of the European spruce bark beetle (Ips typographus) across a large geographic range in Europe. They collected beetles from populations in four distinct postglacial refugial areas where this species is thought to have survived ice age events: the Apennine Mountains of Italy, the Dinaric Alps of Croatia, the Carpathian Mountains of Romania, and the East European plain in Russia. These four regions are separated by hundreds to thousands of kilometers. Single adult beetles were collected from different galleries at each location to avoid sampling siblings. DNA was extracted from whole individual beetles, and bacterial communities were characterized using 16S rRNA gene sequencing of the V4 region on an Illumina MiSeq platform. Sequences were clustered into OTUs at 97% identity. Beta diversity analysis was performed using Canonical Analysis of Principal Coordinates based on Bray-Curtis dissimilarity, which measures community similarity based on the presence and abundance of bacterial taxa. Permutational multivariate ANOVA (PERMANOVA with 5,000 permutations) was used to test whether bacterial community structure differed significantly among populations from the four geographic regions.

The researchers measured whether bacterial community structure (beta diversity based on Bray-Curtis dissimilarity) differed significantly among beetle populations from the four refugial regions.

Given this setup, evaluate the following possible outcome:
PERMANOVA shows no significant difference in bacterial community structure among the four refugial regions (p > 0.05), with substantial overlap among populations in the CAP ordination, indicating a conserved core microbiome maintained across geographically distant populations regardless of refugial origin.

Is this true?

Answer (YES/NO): NO